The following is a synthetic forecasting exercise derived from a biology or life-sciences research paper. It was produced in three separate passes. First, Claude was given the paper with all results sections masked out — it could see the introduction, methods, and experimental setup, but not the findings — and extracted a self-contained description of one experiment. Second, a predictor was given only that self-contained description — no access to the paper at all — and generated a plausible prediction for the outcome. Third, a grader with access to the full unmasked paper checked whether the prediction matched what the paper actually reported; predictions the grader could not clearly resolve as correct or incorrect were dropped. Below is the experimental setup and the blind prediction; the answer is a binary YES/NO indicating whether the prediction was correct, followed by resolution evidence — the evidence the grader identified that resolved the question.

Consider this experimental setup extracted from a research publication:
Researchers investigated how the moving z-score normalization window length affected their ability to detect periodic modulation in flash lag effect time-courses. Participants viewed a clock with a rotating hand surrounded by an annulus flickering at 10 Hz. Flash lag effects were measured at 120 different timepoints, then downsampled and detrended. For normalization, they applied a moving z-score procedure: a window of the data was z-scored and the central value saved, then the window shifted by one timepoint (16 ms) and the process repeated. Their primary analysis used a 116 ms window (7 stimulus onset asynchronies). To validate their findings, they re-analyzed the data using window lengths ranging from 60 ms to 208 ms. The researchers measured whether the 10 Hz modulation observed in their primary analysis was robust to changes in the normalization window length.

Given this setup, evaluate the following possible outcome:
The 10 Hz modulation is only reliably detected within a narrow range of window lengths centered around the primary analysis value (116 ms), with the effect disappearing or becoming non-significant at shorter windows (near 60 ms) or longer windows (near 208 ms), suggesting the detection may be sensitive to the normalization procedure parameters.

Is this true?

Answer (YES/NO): NO